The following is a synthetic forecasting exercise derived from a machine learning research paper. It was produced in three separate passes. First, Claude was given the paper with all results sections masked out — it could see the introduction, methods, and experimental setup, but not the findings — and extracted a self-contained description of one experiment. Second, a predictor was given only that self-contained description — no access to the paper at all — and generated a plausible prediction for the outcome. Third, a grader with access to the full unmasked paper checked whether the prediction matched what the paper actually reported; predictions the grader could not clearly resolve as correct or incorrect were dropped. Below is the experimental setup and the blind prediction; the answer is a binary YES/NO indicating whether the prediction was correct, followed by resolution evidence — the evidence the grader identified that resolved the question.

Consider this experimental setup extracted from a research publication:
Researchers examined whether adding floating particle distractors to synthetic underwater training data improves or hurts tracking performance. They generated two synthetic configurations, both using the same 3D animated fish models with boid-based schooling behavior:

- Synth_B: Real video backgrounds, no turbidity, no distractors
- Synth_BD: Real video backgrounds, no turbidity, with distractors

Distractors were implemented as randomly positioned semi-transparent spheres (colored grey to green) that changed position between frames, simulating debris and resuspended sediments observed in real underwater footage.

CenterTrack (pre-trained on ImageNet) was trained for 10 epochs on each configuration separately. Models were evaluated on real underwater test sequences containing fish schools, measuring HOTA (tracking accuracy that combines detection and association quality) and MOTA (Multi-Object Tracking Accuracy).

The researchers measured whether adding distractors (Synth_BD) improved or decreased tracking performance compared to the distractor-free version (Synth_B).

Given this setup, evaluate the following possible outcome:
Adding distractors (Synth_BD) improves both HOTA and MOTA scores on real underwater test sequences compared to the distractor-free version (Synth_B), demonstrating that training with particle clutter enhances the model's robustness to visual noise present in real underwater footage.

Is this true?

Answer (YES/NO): YES